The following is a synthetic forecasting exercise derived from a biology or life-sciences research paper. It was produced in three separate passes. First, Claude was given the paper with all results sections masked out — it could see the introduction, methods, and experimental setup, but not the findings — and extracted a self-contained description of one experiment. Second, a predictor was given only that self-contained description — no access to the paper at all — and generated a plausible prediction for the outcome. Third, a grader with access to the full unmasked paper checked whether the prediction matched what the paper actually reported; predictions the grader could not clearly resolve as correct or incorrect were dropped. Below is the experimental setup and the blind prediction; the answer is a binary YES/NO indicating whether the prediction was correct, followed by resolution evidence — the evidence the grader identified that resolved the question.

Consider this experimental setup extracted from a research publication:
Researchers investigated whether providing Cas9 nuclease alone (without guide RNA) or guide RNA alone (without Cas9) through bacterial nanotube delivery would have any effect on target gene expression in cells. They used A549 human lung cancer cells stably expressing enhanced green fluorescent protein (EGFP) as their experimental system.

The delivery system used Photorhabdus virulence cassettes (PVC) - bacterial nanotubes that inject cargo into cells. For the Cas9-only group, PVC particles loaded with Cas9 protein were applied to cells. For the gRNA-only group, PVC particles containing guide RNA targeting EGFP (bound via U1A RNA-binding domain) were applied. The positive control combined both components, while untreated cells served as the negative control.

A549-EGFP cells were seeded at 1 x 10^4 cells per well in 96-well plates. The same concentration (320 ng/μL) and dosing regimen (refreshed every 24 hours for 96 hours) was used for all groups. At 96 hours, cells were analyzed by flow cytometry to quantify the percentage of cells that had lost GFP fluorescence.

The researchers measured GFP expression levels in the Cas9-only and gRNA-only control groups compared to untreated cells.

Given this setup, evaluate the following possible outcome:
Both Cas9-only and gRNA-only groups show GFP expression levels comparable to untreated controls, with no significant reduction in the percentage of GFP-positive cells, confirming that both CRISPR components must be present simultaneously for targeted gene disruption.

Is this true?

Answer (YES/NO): YES